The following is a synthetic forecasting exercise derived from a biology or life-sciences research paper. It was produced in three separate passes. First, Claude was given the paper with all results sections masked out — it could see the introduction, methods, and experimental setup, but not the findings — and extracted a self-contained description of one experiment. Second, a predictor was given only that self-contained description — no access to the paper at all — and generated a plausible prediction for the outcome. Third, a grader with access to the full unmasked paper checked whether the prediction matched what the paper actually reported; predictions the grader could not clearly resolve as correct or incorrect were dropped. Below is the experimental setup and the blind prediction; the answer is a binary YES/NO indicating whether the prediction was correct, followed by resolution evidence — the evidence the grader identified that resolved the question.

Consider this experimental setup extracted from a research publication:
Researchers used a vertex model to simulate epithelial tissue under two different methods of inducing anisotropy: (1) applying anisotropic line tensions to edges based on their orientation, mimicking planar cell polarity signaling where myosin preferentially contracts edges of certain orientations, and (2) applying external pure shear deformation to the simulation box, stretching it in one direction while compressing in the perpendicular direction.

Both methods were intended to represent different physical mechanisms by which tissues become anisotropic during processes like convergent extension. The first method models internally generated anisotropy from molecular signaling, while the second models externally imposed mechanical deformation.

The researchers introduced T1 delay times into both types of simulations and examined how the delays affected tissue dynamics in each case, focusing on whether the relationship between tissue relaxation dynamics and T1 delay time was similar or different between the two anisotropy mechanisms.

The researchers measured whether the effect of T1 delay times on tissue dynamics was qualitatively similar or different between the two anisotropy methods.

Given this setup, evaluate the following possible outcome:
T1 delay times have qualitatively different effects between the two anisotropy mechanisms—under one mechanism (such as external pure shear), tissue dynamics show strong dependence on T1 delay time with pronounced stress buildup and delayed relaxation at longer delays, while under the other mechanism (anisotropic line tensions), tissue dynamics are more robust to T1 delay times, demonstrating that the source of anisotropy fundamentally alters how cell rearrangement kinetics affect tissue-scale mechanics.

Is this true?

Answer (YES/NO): NO